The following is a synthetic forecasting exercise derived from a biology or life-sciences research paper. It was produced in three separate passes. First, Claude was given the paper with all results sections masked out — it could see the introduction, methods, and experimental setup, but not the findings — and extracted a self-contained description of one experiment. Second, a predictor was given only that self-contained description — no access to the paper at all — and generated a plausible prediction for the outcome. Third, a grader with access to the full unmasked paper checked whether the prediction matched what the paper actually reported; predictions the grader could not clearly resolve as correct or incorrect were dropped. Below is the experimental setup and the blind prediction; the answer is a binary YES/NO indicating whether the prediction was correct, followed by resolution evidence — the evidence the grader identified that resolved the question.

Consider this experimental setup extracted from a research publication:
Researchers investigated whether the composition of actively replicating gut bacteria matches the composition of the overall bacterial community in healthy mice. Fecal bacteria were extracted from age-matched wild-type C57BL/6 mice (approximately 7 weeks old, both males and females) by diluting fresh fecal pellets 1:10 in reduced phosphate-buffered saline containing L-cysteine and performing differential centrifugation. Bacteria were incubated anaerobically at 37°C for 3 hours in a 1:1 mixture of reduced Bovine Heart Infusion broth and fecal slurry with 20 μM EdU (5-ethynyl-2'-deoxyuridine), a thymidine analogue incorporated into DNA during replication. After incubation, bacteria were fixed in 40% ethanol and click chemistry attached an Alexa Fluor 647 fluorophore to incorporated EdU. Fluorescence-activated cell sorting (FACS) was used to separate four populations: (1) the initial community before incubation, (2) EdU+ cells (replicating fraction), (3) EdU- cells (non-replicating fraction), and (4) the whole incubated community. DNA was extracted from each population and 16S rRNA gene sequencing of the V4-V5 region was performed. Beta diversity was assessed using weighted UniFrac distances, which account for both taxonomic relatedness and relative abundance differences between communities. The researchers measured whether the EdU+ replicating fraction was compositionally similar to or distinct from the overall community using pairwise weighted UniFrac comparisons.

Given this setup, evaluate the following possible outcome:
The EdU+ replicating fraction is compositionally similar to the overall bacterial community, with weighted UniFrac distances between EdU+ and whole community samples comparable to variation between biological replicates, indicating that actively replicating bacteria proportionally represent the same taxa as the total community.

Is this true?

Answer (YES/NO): NO